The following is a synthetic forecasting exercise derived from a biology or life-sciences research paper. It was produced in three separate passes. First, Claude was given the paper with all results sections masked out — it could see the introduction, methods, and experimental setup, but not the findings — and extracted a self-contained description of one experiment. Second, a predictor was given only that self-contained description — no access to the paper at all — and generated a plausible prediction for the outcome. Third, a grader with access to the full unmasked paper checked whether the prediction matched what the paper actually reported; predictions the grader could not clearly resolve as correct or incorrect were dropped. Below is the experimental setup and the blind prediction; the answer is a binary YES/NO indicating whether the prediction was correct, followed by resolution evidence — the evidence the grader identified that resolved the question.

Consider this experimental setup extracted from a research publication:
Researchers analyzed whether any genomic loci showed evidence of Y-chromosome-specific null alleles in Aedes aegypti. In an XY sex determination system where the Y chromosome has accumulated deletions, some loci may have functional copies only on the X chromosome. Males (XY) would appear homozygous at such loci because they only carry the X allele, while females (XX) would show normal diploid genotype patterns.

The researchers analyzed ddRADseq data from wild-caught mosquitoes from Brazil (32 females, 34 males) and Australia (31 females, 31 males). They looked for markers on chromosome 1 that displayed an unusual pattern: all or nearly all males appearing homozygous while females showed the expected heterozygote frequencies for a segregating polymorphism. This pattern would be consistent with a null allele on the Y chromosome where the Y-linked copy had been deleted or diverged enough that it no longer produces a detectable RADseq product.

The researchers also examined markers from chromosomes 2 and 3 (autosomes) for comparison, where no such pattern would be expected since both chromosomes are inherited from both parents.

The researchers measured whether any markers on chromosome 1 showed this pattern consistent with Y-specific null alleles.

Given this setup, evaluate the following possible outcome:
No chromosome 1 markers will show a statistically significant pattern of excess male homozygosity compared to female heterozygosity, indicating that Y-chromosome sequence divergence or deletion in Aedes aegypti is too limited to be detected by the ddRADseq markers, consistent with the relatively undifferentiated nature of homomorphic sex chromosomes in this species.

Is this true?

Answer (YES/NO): NO